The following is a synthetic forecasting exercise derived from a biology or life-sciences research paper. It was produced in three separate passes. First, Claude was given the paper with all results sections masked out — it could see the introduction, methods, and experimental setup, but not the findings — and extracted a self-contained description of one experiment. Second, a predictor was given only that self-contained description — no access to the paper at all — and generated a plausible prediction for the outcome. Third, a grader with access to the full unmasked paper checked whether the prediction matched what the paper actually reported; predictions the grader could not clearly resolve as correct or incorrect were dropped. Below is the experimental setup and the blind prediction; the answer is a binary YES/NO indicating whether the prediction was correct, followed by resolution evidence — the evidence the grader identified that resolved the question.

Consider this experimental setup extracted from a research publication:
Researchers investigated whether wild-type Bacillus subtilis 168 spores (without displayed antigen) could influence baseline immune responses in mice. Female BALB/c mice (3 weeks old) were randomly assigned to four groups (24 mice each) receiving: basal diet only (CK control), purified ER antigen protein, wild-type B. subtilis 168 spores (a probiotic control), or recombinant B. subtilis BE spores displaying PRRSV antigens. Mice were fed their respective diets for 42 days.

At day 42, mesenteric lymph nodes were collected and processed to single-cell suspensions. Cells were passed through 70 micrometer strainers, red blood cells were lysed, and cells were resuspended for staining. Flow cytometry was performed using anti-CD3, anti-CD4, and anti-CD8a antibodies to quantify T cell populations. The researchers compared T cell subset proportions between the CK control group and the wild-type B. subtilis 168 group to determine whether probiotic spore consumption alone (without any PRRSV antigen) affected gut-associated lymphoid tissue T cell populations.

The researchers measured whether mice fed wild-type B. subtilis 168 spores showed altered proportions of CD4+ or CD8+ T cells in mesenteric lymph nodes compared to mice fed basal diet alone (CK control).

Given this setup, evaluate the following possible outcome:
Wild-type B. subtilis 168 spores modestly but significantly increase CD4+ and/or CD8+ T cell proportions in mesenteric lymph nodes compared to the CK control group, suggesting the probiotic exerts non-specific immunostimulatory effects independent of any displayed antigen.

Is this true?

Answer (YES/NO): NO